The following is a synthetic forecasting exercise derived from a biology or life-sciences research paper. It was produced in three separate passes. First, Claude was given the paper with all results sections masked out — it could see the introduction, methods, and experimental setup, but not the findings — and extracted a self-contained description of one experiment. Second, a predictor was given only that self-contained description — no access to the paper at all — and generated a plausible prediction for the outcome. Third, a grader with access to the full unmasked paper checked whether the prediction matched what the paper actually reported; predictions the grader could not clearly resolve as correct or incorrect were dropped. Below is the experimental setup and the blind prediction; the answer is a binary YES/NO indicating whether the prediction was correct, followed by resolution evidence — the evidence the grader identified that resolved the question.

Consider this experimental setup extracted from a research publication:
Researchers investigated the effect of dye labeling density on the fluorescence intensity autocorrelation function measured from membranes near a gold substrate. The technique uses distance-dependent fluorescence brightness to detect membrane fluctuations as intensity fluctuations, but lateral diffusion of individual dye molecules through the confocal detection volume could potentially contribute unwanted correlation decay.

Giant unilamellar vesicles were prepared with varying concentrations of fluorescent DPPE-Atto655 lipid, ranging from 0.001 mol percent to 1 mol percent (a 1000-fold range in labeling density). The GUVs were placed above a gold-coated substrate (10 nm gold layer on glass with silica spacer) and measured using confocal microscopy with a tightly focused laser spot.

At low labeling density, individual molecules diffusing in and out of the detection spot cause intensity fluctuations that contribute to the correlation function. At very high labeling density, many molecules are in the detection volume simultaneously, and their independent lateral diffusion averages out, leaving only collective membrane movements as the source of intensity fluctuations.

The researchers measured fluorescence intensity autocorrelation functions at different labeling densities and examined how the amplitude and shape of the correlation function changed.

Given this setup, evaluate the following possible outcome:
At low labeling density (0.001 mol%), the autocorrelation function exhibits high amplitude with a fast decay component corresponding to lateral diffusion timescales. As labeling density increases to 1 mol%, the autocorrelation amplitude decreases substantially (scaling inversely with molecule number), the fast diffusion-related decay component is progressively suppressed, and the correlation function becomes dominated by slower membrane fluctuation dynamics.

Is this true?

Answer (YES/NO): NO